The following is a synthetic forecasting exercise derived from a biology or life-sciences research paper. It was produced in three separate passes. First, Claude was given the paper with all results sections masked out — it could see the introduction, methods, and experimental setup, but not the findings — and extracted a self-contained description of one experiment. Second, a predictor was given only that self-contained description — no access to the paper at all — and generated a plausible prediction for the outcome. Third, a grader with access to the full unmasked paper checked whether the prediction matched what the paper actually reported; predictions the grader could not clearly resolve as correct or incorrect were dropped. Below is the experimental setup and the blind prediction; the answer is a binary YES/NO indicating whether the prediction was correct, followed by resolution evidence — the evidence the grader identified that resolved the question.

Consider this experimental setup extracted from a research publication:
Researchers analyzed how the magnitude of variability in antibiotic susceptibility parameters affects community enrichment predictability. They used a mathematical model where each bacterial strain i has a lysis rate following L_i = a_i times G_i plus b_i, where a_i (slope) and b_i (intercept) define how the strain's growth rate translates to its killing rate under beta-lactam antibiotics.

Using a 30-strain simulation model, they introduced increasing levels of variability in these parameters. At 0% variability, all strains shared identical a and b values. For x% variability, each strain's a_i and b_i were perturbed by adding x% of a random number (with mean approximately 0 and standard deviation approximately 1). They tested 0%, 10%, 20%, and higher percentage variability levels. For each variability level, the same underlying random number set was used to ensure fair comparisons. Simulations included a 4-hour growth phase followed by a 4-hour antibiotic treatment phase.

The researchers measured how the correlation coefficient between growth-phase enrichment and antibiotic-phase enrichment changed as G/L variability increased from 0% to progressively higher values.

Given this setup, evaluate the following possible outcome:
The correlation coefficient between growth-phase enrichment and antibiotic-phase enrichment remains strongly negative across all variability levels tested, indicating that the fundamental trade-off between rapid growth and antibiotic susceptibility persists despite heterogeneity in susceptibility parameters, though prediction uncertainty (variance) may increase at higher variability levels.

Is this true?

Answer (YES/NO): NO